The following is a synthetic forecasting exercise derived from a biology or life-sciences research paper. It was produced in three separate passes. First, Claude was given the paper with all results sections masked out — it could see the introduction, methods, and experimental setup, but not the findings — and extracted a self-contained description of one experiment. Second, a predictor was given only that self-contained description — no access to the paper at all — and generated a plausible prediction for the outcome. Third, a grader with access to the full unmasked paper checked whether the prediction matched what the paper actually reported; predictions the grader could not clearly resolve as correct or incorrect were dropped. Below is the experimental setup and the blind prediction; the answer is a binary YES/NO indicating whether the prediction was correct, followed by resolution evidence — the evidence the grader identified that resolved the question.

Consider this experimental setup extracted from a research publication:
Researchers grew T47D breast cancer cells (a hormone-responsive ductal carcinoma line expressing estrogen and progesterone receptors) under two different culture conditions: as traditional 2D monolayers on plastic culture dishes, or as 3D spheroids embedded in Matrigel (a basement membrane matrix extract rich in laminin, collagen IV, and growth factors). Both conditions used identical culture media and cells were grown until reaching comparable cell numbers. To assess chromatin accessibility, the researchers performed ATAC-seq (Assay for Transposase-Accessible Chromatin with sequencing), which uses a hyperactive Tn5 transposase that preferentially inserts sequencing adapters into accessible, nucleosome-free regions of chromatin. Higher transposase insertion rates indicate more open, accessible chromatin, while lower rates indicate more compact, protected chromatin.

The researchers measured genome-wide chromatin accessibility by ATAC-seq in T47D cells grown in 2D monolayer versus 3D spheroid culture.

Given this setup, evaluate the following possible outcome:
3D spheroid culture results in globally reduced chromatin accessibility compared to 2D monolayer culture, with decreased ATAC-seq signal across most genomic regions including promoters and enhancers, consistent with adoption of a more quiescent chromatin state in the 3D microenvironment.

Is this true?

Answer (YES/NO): NO